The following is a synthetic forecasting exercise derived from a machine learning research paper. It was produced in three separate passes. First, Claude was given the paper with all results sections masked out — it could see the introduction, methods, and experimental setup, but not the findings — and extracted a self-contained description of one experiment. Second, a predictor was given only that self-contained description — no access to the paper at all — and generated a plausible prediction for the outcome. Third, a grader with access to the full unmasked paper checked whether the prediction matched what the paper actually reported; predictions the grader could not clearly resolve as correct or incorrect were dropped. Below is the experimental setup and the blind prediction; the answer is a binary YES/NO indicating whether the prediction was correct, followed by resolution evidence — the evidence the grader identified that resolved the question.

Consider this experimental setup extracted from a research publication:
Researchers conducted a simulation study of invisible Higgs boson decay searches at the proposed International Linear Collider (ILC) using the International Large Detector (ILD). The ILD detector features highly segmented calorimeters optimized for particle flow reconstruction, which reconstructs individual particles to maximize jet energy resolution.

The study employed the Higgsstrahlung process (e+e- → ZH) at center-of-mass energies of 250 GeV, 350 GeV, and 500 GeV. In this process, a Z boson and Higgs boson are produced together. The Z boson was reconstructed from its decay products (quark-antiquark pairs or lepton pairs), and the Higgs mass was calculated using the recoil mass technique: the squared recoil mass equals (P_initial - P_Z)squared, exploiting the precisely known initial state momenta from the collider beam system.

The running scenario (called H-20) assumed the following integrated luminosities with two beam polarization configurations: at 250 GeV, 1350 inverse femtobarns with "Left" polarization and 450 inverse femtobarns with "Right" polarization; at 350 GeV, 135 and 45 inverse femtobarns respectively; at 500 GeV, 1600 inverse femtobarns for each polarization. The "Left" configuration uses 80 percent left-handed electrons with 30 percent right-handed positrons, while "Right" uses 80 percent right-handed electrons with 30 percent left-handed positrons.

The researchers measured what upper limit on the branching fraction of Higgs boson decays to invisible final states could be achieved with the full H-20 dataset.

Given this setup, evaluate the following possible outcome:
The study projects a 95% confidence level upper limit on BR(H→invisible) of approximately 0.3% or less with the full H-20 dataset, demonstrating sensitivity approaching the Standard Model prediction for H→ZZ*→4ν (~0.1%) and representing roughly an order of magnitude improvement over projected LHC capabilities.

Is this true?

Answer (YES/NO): YES